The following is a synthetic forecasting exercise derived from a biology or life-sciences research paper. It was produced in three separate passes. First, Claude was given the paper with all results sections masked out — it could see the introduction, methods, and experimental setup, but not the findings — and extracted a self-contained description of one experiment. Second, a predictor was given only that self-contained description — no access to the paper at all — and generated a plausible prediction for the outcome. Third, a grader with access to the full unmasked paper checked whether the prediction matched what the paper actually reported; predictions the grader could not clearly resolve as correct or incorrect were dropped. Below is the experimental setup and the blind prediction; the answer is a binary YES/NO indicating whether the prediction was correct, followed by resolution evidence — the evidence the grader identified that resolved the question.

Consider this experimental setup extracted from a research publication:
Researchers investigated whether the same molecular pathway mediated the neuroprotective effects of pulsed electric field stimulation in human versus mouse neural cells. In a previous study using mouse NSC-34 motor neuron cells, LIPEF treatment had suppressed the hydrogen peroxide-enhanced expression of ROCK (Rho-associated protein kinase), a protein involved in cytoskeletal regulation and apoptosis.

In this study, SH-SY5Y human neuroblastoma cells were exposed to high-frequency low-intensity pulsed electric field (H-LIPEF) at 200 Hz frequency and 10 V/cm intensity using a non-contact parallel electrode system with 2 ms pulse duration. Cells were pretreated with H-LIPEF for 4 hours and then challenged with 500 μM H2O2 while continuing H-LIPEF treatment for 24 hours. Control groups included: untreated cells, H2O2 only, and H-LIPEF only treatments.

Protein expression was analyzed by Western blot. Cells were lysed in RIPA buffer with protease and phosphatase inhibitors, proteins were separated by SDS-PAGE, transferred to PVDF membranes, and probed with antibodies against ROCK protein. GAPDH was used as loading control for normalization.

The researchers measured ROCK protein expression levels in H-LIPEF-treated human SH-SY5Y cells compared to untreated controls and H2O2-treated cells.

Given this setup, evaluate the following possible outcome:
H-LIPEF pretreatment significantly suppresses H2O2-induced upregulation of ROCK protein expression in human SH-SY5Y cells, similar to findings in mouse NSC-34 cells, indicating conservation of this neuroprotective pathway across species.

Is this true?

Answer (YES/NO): NO